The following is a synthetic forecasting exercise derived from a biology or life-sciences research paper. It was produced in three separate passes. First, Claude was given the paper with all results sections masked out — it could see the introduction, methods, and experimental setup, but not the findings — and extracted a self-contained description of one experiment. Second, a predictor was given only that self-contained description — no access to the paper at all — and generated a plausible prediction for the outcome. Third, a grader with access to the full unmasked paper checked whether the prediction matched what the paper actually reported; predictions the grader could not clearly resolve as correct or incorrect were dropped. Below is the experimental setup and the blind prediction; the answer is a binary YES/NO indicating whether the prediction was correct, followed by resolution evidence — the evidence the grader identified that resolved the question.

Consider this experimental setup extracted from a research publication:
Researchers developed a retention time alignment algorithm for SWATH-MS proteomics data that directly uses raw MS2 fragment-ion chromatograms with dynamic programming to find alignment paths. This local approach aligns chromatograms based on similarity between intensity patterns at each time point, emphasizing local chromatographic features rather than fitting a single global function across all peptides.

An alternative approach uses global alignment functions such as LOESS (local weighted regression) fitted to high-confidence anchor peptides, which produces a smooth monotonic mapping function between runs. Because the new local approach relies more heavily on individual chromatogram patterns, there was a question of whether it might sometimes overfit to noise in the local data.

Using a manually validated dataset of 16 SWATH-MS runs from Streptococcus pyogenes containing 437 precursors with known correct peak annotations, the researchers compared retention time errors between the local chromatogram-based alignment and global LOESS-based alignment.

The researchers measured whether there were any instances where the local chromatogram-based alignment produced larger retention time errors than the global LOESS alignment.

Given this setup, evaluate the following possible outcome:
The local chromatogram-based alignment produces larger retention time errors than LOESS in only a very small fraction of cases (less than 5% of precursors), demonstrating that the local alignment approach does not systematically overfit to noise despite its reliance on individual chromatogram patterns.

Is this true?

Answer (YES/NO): YES